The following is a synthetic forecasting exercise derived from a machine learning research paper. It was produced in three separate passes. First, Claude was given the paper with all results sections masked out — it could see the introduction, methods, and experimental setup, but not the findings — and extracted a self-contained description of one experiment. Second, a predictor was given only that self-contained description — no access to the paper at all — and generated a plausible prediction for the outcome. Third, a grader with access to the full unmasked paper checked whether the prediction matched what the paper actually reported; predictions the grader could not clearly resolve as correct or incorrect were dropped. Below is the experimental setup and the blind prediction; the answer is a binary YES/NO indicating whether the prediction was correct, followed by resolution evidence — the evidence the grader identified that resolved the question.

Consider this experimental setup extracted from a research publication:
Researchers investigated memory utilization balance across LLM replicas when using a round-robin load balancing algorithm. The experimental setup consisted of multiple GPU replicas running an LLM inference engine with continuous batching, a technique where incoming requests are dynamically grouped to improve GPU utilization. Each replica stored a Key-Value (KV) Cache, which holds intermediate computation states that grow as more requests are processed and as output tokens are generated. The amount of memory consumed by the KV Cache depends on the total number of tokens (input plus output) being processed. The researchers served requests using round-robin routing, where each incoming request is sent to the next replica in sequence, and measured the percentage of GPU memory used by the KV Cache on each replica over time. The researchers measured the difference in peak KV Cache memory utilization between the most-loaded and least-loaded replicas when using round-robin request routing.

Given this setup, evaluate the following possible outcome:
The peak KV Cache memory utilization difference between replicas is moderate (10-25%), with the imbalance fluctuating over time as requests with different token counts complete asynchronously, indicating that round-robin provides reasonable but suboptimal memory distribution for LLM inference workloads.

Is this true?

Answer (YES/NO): NO